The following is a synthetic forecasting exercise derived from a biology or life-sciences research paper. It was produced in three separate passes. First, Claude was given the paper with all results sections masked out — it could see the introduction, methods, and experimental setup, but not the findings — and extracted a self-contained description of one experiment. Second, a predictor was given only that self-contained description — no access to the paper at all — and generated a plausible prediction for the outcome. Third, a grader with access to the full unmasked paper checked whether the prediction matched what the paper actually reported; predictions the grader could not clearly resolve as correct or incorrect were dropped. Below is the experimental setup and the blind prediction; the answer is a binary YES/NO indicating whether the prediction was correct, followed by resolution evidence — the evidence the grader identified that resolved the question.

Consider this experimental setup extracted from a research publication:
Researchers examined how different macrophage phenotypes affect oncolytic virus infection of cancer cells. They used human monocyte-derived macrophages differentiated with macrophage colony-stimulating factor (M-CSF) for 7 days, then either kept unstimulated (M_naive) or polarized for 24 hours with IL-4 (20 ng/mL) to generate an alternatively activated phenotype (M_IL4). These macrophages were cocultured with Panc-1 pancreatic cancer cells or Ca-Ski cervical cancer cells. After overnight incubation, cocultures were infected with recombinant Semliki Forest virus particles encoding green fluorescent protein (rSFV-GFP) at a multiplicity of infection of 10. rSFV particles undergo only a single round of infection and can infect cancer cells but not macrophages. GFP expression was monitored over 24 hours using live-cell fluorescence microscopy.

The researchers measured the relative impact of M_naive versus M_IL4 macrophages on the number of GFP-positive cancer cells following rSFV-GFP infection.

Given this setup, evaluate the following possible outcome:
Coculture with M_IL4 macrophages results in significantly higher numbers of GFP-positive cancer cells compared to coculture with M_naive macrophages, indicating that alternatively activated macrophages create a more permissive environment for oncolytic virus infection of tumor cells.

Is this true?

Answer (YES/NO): NO